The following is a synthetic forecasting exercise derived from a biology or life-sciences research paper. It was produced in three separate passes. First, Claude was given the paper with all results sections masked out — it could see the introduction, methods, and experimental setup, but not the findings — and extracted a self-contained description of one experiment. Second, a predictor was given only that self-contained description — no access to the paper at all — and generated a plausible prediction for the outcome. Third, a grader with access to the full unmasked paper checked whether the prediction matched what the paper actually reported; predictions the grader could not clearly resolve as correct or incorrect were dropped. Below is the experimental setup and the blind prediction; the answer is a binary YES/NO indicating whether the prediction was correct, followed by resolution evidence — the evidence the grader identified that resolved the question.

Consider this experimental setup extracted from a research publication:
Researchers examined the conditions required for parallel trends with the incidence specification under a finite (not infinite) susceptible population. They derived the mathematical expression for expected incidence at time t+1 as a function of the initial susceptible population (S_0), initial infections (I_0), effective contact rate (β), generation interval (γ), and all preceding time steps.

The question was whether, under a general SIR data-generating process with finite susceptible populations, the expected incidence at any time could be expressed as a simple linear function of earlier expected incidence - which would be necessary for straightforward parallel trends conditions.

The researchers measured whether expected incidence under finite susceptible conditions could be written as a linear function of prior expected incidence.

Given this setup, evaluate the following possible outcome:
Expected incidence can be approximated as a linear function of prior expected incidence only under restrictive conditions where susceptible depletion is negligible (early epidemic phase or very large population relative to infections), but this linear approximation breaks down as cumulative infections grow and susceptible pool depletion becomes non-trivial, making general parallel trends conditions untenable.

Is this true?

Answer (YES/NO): NO